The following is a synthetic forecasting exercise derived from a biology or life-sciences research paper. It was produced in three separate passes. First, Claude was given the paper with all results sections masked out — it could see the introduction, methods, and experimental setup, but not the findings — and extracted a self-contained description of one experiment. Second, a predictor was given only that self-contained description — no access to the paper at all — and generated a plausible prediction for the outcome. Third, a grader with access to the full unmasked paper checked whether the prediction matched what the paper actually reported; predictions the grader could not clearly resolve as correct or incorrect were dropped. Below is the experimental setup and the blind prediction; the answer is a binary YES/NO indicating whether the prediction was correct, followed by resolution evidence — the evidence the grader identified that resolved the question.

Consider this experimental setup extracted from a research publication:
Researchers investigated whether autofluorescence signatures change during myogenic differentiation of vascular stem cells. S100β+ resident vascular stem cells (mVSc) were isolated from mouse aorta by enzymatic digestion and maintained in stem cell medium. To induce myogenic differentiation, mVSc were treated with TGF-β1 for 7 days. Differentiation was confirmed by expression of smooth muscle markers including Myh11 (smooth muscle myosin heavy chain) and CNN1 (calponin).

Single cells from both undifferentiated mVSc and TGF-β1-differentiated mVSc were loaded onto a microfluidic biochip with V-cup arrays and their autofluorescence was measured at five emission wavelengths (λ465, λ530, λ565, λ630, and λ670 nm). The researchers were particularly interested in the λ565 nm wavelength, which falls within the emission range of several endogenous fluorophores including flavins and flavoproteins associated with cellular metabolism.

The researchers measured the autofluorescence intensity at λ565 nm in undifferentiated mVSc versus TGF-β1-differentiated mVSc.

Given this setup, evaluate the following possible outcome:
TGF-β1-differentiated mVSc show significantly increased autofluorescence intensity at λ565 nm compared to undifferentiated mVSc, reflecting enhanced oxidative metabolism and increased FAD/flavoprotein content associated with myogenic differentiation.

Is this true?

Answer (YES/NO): NO